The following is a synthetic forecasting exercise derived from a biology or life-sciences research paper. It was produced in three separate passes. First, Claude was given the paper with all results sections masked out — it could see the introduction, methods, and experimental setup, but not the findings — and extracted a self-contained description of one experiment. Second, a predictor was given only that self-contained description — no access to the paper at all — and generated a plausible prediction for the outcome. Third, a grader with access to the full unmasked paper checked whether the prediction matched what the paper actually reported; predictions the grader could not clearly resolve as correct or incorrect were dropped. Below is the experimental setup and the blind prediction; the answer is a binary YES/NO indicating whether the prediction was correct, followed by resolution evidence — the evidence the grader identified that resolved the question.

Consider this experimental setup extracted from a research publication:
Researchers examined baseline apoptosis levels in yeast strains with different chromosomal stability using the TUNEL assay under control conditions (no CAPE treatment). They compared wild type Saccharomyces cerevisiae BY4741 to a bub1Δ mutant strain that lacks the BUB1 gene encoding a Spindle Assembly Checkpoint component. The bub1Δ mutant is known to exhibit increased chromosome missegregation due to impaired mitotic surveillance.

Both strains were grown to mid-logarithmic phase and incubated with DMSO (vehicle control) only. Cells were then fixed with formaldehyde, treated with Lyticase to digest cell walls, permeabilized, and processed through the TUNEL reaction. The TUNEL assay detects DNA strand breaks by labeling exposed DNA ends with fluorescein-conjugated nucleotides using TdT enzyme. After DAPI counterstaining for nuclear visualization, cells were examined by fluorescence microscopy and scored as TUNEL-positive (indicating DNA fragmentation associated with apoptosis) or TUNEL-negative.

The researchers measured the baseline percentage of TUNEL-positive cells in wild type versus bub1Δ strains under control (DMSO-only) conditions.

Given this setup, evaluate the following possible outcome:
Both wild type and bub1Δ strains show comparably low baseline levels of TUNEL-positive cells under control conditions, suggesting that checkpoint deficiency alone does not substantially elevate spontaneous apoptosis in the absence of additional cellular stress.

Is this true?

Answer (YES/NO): NO